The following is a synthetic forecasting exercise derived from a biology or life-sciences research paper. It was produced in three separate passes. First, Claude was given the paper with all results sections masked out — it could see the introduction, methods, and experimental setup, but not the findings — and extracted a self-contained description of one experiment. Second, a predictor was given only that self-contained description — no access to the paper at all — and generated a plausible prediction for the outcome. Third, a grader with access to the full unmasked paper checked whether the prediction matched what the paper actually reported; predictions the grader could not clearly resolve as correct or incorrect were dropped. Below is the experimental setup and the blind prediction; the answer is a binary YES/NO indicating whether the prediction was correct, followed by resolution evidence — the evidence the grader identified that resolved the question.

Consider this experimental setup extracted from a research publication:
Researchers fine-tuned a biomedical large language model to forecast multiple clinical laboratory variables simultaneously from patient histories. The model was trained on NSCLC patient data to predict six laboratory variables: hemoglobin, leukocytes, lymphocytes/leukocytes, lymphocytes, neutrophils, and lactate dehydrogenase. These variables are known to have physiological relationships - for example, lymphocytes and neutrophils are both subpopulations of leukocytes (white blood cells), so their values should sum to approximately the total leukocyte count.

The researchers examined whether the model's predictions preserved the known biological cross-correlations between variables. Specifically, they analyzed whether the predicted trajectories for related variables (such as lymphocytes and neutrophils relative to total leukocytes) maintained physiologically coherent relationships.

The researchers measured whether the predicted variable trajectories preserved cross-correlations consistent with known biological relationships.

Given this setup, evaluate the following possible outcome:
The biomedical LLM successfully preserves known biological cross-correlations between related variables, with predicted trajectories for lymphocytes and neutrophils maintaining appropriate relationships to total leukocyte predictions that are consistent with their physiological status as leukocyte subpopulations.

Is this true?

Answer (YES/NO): YES